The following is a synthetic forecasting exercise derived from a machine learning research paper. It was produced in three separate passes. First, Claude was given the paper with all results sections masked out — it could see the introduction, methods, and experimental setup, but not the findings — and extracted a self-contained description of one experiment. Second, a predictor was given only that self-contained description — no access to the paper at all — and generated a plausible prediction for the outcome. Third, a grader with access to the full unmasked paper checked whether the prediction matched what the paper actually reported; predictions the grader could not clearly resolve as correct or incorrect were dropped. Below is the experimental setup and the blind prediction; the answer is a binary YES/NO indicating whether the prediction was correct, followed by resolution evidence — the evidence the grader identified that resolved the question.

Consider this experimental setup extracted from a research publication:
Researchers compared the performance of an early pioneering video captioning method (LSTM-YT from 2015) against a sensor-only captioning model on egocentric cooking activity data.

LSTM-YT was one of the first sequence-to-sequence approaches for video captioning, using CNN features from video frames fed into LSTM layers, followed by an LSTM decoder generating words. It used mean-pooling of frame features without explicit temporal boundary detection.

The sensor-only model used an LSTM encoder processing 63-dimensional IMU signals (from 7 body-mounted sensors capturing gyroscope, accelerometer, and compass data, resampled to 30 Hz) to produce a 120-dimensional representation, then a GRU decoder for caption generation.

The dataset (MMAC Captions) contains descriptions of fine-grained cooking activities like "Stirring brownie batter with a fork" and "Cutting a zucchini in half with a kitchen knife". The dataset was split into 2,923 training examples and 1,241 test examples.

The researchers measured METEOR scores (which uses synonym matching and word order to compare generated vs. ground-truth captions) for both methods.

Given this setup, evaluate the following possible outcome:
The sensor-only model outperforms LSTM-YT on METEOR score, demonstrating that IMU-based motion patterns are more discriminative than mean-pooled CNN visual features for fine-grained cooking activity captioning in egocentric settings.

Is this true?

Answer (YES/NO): NO